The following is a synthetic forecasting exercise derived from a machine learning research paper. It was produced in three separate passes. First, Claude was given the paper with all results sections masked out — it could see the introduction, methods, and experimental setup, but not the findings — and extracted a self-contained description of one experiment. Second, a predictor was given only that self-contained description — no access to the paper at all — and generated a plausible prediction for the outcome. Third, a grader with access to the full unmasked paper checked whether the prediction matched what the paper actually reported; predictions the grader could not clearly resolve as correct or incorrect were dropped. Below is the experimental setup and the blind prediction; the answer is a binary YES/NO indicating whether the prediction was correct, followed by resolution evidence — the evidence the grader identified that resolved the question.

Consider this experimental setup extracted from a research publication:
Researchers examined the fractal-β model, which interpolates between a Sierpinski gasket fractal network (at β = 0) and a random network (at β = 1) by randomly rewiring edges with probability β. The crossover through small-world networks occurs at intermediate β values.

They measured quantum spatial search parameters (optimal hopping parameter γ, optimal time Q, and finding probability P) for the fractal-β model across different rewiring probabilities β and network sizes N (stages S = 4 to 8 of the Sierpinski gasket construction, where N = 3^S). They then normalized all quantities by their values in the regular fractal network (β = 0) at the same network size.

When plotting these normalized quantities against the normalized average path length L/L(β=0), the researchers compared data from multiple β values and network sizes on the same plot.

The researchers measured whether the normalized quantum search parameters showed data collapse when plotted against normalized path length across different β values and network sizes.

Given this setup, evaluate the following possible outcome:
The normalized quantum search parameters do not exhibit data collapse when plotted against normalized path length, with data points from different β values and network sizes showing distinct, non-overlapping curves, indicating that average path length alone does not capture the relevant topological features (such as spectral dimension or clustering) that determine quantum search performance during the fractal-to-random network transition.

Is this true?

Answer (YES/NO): NO